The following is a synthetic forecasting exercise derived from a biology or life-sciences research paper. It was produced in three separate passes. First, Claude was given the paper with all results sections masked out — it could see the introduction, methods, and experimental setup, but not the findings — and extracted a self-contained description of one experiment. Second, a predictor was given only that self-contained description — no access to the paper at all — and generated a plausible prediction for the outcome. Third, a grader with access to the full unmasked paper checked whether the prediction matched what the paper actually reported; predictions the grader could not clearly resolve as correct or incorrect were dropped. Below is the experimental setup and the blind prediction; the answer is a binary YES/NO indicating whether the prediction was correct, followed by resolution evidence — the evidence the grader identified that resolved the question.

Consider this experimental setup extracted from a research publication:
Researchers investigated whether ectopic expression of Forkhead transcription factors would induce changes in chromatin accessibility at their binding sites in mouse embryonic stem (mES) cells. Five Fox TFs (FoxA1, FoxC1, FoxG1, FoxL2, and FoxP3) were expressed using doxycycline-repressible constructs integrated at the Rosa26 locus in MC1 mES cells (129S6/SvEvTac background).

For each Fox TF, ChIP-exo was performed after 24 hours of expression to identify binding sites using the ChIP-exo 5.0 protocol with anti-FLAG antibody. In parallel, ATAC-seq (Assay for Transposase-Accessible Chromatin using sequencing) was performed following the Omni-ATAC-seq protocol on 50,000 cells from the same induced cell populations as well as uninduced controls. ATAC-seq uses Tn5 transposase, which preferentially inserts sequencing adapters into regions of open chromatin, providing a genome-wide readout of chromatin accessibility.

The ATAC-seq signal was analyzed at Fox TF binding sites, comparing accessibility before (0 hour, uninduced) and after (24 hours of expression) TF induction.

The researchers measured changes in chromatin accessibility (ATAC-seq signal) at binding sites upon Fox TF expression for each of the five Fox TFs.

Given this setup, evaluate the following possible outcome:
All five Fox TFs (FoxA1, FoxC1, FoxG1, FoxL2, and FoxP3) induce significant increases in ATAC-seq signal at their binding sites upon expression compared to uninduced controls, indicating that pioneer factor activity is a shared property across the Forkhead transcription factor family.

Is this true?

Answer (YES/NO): NO